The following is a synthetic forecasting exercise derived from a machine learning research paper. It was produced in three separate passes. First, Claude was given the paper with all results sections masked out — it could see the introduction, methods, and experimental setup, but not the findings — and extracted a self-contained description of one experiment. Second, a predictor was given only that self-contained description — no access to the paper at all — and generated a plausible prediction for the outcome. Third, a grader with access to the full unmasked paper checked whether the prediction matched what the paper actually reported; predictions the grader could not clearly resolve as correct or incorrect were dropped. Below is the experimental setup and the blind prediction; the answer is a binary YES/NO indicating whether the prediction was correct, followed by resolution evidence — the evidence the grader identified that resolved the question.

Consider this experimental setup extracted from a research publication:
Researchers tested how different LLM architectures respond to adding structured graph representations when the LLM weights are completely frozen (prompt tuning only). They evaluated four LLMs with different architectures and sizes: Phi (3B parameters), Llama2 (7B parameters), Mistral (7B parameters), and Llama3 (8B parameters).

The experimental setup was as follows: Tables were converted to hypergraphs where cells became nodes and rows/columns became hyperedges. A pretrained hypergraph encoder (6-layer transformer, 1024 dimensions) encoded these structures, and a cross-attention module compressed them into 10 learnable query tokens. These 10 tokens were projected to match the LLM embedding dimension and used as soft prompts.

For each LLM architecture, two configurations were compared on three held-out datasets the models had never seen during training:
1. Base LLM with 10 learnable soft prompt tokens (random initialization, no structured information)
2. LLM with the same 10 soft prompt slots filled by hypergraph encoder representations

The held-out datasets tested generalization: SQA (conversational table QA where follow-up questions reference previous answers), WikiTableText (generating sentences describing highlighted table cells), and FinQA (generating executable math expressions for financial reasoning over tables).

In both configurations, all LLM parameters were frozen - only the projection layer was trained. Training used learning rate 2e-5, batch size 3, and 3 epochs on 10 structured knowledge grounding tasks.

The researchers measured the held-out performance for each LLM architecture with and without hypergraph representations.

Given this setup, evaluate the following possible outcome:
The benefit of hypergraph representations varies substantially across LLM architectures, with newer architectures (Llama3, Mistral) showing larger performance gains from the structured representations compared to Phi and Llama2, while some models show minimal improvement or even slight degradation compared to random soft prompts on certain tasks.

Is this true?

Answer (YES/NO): NO